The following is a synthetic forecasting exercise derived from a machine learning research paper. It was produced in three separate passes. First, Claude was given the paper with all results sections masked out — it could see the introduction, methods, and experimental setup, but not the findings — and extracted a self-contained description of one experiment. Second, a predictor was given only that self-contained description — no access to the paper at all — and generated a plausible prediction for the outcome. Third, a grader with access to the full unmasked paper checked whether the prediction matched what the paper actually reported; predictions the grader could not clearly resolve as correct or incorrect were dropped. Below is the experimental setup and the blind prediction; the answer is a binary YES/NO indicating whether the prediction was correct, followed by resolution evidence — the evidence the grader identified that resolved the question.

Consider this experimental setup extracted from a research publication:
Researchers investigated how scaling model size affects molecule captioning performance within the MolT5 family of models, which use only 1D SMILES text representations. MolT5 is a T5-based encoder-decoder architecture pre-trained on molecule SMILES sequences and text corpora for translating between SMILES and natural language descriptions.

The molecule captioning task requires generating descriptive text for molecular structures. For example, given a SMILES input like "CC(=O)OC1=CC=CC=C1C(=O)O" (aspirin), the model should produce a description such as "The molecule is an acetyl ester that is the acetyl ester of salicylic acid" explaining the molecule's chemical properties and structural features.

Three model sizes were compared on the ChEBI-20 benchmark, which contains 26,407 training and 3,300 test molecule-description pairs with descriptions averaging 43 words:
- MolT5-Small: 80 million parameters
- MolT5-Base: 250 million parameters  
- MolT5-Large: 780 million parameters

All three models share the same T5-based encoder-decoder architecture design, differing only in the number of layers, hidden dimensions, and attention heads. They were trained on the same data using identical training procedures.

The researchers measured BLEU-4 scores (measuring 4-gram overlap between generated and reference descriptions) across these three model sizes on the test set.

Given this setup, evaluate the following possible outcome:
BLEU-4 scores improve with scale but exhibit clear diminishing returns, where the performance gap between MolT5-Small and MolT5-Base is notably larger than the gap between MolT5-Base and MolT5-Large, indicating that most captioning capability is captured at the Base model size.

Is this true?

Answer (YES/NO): NO